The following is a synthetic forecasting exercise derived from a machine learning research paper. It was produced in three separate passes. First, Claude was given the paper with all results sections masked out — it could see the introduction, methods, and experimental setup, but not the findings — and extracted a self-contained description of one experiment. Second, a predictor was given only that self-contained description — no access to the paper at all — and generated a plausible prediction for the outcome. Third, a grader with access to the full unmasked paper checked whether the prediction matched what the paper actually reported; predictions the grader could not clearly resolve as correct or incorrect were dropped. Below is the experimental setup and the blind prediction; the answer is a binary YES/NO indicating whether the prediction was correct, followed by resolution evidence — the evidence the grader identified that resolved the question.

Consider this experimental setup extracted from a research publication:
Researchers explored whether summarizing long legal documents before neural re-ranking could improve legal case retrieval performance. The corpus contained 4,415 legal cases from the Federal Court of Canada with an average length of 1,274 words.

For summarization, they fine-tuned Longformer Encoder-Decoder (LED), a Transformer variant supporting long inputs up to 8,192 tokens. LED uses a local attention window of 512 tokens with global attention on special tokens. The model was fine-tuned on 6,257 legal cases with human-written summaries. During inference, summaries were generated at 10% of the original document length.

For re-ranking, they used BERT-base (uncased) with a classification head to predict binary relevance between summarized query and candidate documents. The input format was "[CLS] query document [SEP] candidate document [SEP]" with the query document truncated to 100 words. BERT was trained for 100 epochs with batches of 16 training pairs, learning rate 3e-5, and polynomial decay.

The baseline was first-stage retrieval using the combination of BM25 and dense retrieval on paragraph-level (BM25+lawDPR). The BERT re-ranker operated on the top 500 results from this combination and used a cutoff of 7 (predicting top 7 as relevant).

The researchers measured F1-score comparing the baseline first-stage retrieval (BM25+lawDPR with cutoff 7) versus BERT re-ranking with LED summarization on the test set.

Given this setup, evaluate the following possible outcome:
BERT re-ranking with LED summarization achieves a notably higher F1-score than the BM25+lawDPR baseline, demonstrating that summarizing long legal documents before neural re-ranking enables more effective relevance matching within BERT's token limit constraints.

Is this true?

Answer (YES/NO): NO